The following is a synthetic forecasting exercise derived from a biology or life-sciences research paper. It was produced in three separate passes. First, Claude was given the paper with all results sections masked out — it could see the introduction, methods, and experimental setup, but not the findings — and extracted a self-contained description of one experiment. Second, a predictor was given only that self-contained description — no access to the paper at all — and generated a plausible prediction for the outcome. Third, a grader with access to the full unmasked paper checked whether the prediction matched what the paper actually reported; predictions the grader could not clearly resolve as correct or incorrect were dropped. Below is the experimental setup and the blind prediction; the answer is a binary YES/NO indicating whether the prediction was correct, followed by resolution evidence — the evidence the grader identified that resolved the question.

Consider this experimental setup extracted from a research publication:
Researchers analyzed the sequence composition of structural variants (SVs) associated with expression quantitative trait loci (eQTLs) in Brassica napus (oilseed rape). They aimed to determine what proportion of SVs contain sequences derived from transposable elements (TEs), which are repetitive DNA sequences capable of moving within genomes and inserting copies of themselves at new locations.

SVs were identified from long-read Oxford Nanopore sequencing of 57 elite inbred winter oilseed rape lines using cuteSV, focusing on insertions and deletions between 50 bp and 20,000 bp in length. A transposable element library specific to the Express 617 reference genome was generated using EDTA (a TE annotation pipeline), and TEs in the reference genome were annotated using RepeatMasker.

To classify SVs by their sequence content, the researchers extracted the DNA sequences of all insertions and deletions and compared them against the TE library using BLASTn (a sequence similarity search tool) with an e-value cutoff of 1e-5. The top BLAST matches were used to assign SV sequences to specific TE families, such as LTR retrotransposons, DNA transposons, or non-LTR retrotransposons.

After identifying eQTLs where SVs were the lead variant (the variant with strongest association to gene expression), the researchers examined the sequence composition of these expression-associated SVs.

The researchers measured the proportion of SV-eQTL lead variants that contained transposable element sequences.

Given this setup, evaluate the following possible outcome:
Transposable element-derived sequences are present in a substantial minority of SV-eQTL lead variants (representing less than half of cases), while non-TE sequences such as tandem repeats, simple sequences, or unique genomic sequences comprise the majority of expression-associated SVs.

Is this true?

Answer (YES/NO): NO